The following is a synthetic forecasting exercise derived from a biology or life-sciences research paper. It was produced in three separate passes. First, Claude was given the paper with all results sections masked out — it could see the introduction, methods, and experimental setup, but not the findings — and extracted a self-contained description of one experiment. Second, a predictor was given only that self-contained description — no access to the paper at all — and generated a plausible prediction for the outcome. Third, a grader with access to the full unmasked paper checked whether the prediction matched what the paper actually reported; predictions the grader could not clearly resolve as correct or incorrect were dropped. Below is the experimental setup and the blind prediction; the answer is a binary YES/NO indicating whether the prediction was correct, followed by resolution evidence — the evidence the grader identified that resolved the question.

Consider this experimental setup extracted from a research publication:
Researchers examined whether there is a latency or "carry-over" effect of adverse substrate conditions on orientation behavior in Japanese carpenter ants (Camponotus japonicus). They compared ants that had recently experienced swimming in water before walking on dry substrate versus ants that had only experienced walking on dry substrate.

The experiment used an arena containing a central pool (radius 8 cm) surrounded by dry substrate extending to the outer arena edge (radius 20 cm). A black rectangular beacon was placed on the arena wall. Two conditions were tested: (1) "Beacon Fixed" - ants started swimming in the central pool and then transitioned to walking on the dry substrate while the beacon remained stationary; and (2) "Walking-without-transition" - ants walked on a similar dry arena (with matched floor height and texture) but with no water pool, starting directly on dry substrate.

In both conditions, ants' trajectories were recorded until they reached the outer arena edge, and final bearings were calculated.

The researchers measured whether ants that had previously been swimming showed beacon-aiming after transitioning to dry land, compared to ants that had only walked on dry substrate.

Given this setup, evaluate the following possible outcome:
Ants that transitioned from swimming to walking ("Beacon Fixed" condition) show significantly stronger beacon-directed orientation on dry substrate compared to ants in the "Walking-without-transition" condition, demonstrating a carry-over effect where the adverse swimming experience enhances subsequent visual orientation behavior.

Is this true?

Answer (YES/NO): YES